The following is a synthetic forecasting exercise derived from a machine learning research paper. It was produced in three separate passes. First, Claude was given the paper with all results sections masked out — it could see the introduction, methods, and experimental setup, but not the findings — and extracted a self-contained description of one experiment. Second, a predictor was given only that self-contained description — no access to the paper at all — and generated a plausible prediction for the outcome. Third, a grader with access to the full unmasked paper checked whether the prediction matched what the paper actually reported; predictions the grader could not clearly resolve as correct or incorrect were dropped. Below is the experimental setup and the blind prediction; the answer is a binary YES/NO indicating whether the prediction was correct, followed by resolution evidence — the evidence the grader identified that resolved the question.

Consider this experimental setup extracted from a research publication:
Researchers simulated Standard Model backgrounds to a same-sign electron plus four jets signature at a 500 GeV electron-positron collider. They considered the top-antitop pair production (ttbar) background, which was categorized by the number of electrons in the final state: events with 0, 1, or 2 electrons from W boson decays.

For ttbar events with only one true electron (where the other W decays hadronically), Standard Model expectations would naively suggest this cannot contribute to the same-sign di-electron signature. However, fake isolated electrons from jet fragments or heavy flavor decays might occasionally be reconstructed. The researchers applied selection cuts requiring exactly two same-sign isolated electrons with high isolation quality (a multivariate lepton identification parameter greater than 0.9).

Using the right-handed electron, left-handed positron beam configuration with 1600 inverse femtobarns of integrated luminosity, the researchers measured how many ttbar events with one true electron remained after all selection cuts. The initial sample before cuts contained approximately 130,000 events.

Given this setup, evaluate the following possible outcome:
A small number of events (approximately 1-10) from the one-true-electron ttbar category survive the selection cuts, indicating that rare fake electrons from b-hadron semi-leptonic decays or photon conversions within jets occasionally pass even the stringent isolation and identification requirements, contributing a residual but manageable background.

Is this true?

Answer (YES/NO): YES